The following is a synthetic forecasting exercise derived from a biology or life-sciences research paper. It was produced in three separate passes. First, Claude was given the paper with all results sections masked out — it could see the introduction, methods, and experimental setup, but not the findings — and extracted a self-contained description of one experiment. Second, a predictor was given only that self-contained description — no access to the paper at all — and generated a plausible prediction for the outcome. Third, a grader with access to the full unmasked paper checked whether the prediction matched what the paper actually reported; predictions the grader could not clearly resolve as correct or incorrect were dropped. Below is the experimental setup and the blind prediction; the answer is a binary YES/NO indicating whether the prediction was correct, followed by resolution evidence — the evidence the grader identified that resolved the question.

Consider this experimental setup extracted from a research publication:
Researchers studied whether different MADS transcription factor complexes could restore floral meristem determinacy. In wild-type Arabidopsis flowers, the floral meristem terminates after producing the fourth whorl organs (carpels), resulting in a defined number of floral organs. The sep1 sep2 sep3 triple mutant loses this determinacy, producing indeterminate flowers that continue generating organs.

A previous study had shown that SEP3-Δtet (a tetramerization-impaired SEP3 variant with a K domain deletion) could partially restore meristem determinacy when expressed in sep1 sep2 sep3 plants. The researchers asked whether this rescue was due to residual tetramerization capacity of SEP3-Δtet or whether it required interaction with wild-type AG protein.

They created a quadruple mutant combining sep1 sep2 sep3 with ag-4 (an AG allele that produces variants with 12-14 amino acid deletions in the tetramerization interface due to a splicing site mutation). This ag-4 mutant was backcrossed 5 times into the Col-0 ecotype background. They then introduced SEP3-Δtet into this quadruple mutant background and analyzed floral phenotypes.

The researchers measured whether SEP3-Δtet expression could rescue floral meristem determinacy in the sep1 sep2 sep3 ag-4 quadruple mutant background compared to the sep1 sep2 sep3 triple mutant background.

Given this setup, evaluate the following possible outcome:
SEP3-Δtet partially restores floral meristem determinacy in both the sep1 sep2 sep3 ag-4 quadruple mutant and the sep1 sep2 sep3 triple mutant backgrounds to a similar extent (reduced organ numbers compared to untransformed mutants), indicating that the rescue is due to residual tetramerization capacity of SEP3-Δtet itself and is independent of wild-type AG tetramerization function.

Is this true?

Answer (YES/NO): NO